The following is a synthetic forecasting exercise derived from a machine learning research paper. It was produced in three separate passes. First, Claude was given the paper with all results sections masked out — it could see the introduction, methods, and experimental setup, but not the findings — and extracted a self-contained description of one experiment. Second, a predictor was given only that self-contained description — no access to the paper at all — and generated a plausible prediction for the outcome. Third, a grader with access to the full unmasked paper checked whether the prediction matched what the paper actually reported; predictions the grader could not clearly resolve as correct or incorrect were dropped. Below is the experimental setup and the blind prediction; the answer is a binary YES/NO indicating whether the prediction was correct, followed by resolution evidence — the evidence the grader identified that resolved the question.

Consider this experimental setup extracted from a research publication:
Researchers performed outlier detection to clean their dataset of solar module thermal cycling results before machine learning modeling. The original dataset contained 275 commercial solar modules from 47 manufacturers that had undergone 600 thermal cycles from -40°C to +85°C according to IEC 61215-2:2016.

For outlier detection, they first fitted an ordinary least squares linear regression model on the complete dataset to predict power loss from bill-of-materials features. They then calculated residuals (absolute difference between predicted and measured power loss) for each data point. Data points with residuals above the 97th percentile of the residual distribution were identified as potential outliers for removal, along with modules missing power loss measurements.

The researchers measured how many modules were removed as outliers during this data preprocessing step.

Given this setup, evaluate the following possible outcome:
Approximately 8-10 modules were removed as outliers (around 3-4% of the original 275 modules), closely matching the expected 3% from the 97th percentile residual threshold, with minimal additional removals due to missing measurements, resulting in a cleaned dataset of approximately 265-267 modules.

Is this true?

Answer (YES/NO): NO